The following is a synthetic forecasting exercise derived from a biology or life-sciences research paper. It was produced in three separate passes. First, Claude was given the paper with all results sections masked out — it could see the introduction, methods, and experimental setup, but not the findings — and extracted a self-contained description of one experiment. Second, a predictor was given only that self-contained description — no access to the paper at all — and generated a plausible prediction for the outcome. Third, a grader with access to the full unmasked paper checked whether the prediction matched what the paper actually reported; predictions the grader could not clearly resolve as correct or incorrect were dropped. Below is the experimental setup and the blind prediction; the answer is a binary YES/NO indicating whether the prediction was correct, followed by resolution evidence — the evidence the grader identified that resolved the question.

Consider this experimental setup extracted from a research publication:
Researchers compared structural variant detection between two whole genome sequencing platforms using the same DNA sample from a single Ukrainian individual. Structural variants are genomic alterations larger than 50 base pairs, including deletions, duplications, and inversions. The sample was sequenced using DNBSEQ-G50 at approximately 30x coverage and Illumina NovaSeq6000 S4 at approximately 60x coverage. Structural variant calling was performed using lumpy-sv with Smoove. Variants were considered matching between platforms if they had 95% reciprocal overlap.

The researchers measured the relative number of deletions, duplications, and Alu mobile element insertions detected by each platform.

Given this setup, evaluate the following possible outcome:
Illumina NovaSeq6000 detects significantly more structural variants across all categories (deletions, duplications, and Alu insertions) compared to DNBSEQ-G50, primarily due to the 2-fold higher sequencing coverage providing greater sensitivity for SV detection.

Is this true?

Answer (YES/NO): YES